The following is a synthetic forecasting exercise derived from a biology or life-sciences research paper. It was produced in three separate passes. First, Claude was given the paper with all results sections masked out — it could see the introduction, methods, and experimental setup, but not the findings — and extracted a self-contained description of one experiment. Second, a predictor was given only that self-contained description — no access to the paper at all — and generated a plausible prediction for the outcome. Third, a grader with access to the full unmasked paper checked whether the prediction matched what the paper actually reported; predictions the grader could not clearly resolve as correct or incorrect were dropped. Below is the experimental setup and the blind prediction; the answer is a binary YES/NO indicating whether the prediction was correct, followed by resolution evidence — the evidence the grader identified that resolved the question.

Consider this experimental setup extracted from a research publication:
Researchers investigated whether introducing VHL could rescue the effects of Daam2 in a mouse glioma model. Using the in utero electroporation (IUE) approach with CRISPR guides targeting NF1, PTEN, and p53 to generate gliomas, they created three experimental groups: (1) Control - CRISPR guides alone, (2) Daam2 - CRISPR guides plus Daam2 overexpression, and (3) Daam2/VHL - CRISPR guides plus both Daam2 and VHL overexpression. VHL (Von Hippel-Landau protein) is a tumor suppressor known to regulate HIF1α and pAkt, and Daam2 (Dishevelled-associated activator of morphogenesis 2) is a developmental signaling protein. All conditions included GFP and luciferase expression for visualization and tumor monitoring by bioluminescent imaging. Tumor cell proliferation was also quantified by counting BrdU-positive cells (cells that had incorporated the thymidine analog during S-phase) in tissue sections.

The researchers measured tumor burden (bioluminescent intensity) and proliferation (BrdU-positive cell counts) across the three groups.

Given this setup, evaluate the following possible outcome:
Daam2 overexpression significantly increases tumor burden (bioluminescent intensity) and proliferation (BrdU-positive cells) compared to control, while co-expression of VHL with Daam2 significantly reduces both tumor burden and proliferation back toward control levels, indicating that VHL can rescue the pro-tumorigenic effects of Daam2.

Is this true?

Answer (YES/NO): YES